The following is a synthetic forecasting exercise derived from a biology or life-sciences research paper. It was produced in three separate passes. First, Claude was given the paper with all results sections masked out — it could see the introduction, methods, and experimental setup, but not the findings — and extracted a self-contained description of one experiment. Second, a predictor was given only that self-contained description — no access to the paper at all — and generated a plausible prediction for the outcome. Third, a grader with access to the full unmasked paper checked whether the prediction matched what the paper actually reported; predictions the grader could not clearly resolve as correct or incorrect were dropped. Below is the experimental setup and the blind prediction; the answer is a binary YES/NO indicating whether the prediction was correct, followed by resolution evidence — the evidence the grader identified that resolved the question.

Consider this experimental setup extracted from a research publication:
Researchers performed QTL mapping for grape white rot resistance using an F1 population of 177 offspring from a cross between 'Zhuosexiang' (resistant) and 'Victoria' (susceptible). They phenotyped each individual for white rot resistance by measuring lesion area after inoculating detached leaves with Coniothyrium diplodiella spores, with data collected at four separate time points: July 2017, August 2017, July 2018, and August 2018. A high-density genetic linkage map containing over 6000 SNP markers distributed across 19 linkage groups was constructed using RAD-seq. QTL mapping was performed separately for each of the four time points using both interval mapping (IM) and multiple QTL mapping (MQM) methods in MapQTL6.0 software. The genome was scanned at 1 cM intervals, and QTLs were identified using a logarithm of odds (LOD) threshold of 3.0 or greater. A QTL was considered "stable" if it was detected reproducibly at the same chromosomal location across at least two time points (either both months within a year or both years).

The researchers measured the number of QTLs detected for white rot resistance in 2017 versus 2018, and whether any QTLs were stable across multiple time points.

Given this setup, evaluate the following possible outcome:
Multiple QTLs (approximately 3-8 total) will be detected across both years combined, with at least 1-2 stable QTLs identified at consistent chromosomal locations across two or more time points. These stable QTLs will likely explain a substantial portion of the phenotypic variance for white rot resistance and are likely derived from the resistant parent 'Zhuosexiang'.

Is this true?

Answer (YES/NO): NO